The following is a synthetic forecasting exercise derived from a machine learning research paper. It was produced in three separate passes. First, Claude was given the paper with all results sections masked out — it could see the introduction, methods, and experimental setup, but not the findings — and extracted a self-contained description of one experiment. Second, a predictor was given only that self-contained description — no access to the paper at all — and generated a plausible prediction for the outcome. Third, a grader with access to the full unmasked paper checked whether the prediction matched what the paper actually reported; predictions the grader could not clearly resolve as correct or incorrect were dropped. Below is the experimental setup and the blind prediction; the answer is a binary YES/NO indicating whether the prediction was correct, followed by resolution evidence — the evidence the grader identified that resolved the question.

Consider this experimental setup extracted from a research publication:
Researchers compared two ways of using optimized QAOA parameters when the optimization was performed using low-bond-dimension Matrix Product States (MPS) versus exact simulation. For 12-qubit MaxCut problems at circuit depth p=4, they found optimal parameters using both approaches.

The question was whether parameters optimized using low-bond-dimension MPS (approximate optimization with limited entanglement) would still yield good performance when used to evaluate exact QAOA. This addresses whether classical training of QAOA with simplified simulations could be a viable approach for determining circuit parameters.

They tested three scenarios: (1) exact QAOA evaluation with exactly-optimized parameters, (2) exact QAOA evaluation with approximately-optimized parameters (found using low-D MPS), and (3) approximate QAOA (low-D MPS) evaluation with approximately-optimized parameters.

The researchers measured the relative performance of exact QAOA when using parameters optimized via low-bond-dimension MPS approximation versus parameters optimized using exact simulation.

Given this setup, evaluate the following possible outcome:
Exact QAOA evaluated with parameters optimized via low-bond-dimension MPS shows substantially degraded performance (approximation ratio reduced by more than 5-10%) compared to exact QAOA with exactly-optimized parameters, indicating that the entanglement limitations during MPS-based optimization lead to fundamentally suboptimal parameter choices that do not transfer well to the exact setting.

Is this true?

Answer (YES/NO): NO